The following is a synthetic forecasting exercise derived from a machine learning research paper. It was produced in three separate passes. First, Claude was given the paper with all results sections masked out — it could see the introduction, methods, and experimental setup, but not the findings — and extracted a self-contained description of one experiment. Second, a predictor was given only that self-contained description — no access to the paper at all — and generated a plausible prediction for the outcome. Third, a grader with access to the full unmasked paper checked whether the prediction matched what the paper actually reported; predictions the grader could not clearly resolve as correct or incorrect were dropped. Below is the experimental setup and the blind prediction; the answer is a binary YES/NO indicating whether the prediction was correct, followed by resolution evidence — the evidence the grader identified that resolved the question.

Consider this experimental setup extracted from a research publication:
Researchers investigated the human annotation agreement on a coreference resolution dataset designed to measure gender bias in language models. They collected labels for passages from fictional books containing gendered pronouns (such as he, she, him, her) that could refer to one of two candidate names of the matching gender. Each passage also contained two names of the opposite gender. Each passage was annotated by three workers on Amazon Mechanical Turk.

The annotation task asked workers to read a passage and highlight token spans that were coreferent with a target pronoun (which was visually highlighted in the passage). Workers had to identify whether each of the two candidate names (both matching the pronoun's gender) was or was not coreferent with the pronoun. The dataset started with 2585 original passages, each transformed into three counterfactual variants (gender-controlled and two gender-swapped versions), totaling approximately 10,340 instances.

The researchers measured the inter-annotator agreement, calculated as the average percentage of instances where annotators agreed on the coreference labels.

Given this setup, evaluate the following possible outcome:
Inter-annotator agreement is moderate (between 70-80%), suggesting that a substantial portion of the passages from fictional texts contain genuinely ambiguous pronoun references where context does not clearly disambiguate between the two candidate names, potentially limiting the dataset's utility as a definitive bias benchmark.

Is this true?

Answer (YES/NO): NO